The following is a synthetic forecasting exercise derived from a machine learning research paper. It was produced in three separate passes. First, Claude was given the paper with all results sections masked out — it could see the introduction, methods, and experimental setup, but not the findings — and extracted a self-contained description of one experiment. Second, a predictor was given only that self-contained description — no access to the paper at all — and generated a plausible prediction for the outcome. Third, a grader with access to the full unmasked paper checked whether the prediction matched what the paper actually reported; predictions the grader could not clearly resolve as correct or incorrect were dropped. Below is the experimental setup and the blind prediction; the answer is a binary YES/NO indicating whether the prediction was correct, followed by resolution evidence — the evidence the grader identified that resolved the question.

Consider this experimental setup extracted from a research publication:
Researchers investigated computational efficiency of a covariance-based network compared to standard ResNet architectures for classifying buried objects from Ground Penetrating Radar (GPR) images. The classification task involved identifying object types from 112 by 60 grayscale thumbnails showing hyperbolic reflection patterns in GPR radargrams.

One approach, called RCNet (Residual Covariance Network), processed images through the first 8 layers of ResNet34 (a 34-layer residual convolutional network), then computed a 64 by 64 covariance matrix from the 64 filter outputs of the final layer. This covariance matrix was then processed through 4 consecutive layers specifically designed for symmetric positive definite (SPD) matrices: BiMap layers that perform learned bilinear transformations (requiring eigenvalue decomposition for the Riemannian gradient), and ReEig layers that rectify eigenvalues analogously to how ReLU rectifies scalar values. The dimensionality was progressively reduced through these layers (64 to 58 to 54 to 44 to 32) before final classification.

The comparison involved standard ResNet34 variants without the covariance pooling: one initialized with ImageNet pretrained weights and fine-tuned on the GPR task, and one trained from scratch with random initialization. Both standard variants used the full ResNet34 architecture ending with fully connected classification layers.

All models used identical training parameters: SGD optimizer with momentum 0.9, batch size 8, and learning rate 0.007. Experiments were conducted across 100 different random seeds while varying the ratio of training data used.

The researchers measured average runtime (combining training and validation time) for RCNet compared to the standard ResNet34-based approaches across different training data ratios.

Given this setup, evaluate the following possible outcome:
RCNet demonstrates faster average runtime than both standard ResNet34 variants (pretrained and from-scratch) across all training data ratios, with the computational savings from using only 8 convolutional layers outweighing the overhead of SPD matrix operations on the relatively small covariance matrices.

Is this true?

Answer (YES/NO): NO